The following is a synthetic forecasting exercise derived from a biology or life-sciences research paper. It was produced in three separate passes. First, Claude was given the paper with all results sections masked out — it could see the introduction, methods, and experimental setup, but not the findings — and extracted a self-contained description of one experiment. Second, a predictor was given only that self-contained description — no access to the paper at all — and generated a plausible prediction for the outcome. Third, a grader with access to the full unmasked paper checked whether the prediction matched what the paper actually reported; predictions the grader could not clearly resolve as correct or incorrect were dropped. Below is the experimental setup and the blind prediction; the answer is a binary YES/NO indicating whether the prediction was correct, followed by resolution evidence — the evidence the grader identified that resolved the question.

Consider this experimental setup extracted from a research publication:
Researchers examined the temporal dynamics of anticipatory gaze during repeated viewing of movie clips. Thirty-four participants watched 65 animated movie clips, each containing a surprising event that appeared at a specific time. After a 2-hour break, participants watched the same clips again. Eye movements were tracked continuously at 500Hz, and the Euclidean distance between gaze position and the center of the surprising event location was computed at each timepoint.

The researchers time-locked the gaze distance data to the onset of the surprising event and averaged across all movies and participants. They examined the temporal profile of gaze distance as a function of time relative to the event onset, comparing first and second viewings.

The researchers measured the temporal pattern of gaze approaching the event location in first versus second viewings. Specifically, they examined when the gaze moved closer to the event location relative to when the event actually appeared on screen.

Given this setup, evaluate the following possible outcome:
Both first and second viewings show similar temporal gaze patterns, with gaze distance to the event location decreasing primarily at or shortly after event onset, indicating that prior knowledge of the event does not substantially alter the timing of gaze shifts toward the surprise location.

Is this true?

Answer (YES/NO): NO